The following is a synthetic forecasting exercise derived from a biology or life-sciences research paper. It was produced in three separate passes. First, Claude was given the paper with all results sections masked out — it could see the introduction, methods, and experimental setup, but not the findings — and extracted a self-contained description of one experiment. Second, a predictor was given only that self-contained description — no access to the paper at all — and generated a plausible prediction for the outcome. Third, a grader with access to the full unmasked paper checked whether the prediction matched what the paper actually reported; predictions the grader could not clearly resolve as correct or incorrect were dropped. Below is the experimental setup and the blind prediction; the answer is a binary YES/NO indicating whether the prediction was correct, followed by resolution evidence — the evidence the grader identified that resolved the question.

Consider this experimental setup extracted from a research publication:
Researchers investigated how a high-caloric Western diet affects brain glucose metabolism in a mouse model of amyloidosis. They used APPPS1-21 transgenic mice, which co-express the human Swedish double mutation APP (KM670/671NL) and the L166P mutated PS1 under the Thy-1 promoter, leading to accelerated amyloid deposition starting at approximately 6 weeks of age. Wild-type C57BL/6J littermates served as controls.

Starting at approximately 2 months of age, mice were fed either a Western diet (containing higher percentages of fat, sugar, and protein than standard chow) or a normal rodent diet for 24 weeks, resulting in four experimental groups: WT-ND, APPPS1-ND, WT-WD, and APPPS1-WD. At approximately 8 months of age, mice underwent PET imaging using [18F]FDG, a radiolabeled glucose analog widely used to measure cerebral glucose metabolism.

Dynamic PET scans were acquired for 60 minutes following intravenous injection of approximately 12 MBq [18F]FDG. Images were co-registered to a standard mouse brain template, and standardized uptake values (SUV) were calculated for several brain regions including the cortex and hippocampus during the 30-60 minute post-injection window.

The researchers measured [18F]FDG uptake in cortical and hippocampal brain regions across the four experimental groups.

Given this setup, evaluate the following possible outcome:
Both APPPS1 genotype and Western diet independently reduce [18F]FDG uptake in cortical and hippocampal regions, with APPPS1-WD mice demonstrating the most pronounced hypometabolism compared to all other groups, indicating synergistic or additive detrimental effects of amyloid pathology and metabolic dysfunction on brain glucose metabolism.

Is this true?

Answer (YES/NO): NO